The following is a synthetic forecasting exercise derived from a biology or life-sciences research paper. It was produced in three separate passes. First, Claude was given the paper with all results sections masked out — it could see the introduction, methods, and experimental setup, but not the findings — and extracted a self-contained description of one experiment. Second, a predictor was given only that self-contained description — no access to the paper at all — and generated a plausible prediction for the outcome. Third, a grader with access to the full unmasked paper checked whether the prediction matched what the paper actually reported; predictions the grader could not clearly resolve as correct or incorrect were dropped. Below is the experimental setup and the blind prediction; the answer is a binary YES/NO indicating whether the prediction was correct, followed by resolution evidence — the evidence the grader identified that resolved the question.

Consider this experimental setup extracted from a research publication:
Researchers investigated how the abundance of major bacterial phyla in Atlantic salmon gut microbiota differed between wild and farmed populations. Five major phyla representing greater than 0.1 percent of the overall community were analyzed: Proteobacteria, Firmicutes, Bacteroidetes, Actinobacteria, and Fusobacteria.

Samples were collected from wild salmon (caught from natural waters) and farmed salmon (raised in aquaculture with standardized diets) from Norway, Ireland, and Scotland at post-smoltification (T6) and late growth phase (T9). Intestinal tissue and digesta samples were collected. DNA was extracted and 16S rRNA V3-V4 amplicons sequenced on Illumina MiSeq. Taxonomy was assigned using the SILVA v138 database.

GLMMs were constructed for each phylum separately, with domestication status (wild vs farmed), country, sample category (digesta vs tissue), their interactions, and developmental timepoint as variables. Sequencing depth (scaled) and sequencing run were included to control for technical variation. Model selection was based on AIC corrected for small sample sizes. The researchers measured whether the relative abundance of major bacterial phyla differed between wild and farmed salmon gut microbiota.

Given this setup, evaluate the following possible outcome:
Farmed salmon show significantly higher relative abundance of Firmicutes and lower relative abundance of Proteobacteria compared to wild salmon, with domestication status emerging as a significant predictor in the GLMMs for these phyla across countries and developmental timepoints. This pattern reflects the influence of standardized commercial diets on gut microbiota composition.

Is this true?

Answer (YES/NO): YES